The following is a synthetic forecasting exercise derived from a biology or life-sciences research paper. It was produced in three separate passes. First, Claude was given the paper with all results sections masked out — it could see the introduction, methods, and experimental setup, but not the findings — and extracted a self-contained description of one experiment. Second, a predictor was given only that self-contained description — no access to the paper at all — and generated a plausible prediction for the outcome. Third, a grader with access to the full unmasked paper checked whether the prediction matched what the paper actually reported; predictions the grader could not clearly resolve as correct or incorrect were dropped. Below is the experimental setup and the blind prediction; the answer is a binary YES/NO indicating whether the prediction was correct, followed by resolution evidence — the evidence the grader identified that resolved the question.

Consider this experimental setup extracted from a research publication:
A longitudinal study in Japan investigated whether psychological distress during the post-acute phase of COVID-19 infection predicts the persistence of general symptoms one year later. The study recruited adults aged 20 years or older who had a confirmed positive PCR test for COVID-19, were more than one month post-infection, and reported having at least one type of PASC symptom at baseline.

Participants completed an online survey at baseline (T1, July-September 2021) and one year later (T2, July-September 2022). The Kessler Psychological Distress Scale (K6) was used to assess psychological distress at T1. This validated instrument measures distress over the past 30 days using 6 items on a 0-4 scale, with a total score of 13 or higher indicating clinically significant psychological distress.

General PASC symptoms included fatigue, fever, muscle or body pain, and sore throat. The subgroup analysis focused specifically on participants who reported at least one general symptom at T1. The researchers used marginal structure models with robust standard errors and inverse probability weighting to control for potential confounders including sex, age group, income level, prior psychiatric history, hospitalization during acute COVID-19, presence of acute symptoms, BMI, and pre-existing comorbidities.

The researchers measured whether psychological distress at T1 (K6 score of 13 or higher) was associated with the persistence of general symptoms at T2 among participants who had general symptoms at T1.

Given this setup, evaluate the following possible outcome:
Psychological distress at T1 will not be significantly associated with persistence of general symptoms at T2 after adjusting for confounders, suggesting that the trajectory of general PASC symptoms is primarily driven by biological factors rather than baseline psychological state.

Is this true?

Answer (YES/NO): NO